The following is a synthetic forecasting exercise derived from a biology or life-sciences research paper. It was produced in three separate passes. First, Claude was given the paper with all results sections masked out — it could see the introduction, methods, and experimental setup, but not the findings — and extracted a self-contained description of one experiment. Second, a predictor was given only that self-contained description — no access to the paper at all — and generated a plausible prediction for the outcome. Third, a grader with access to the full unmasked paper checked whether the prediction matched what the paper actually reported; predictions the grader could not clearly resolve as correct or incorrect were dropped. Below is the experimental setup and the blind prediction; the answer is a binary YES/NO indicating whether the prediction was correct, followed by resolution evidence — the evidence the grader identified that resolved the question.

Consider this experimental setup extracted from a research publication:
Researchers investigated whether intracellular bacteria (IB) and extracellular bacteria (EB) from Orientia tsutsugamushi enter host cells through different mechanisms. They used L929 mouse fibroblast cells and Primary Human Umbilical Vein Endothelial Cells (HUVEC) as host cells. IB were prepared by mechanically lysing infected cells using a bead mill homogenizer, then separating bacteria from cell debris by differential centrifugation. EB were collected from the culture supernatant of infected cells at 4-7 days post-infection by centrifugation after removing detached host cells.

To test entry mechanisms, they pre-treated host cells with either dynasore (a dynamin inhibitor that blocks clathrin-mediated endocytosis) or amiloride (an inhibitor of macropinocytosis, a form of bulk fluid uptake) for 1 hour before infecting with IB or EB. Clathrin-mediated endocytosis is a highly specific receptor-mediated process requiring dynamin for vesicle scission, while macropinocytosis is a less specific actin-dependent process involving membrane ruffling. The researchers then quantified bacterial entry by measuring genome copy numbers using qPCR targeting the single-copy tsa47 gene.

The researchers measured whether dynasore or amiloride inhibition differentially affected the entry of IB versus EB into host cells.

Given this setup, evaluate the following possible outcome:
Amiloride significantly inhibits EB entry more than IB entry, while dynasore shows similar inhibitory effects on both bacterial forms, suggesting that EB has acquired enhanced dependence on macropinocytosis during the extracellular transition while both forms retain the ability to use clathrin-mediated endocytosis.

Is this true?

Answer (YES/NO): NO